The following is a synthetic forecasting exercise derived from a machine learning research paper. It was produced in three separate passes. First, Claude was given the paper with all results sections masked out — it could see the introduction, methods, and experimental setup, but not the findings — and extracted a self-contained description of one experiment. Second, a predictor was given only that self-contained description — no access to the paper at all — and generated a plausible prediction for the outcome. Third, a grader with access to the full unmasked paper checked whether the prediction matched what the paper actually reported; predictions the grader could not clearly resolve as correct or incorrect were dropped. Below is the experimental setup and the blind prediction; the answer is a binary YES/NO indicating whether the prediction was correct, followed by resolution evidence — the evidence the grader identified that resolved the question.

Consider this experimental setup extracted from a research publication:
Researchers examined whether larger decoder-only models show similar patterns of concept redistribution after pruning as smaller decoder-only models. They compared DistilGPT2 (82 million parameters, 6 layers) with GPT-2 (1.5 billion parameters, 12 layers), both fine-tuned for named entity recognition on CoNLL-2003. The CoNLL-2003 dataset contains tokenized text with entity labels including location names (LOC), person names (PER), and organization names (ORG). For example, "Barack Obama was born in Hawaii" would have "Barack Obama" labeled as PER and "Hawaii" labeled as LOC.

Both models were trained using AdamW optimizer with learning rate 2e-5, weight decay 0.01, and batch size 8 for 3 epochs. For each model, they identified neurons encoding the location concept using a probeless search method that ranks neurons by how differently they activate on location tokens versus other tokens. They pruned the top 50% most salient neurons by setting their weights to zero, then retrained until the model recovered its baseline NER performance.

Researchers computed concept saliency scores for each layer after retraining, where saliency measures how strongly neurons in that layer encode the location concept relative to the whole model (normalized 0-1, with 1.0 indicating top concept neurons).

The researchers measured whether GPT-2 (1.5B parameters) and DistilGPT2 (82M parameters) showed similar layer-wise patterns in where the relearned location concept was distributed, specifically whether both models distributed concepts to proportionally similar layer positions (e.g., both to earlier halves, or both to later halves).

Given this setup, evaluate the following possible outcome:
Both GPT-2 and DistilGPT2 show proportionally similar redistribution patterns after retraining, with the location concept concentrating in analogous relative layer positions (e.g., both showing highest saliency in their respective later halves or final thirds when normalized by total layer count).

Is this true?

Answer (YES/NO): NO